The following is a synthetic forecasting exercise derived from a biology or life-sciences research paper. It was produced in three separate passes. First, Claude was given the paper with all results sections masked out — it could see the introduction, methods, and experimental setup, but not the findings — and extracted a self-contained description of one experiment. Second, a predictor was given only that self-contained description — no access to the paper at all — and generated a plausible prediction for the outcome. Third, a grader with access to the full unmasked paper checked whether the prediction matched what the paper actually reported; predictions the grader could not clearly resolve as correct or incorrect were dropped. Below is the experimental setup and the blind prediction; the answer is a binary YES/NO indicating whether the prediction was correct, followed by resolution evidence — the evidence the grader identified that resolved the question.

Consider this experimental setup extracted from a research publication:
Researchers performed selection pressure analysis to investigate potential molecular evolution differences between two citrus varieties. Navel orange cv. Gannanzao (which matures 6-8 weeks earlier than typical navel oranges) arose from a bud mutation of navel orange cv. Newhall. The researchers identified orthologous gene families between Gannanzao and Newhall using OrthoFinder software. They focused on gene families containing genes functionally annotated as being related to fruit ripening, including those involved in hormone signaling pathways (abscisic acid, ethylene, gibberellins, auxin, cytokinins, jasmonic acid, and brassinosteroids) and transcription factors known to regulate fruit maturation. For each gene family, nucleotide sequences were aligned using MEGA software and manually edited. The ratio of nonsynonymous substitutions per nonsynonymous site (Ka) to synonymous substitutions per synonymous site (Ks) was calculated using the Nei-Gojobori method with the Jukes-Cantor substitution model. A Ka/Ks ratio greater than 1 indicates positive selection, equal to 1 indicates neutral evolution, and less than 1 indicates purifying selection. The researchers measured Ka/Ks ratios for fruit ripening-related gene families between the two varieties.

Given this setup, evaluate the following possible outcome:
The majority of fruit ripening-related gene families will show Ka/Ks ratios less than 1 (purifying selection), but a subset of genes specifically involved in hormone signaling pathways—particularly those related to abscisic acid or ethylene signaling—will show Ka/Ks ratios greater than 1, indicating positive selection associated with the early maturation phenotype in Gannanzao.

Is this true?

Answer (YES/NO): NO